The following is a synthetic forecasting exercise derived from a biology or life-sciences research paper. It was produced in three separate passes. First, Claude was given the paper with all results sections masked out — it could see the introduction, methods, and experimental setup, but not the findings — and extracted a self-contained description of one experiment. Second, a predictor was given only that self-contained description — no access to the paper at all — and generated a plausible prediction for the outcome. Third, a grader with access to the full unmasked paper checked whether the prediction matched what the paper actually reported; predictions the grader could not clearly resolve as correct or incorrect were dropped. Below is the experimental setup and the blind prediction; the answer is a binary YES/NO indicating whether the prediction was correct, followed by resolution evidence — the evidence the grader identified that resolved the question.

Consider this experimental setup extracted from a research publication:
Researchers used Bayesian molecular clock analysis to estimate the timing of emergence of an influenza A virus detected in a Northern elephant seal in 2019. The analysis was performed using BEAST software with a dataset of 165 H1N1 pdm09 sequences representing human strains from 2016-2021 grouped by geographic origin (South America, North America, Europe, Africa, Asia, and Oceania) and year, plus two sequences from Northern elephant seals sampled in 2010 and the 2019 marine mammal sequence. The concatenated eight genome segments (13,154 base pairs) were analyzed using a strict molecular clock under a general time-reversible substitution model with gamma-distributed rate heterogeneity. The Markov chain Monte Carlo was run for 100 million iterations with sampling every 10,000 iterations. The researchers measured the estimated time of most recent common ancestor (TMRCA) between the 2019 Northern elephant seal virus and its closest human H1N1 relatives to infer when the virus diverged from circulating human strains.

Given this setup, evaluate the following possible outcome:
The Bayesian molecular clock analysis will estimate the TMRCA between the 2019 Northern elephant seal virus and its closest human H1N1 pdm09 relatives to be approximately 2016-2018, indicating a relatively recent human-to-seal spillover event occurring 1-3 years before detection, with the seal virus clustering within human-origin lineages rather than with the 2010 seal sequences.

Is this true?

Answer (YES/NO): NO